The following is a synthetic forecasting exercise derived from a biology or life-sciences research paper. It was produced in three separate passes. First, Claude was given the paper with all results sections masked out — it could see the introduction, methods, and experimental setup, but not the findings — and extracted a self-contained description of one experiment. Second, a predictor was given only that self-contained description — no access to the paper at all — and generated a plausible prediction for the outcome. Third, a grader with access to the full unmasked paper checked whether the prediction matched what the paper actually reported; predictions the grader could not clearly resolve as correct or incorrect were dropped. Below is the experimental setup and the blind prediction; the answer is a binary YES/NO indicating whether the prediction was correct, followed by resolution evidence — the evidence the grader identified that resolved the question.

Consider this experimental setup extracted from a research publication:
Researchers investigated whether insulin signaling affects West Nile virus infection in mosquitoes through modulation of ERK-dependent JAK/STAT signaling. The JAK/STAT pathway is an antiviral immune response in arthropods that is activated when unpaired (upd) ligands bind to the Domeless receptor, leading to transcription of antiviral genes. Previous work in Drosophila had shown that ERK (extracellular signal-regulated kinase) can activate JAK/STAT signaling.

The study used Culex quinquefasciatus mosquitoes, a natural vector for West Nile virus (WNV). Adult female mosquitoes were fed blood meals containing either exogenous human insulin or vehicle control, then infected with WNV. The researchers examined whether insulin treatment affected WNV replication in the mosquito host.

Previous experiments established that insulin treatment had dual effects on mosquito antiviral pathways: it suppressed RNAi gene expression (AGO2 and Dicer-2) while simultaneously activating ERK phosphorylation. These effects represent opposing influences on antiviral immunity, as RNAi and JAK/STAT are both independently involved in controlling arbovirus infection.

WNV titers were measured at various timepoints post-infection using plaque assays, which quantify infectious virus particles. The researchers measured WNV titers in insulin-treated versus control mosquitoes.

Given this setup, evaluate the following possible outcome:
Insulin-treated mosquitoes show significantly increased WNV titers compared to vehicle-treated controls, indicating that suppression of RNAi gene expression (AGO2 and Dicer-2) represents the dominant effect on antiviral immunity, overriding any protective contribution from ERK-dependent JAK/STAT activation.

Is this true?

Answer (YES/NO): NO